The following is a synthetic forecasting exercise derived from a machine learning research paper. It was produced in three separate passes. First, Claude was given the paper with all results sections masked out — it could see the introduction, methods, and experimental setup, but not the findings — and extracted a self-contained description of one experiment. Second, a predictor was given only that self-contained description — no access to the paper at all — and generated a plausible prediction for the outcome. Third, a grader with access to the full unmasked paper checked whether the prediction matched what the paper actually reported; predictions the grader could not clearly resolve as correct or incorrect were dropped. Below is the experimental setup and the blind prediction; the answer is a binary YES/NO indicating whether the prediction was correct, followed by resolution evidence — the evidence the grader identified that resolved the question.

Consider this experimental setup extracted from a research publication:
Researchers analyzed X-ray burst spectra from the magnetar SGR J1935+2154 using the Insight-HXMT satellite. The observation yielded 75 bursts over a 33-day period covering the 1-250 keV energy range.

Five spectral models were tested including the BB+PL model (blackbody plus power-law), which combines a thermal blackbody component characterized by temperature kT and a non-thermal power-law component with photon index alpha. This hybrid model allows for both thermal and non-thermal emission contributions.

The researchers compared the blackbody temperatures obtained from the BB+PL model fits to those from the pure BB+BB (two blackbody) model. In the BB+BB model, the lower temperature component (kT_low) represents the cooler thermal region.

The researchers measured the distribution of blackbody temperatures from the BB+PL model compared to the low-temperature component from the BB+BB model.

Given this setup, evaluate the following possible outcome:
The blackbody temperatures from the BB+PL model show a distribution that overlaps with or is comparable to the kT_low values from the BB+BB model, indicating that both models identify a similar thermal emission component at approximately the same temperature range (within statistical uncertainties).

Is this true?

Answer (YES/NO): NO